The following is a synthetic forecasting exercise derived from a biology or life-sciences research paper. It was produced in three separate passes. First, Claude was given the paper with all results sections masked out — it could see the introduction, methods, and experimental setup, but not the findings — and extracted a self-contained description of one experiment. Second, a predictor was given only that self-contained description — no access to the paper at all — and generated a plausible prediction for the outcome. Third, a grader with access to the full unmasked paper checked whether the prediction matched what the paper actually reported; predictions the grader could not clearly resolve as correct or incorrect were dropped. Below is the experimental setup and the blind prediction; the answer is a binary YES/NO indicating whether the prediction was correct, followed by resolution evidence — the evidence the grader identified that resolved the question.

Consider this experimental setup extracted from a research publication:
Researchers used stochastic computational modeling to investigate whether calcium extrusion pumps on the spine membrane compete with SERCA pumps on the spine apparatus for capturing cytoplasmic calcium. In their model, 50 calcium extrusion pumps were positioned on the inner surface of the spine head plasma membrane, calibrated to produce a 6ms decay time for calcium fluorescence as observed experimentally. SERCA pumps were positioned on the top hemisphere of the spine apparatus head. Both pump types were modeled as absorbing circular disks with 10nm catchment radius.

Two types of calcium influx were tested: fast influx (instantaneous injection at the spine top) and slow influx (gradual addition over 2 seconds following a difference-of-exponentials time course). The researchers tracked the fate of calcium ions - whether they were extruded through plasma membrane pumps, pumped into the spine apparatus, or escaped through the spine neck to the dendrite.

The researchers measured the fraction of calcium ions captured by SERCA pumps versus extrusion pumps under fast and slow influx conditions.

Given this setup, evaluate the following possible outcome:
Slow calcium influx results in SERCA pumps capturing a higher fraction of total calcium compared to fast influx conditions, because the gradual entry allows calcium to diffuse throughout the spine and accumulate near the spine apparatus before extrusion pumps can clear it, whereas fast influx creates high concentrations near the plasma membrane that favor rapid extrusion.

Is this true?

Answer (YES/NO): NO